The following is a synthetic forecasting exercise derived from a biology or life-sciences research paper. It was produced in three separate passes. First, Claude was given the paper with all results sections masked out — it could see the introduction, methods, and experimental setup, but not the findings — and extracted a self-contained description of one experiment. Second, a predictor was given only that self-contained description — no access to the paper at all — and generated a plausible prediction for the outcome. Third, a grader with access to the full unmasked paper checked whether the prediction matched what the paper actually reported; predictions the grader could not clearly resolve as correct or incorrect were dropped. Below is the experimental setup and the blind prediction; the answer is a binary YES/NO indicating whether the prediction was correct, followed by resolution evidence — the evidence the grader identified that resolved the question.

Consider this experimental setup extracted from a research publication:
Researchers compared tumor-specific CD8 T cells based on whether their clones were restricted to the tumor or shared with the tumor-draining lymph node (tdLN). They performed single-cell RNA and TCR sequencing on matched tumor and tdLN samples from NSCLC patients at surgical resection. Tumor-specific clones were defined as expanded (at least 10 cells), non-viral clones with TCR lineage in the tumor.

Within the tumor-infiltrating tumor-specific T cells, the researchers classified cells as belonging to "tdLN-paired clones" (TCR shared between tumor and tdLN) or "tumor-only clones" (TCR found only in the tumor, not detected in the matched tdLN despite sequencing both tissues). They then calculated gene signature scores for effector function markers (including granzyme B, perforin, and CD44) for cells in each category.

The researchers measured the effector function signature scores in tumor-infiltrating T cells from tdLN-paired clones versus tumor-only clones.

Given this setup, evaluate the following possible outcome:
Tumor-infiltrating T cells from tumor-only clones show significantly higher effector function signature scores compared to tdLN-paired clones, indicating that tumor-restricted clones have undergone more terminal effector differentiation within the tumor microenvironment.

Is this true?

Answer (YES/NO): NO